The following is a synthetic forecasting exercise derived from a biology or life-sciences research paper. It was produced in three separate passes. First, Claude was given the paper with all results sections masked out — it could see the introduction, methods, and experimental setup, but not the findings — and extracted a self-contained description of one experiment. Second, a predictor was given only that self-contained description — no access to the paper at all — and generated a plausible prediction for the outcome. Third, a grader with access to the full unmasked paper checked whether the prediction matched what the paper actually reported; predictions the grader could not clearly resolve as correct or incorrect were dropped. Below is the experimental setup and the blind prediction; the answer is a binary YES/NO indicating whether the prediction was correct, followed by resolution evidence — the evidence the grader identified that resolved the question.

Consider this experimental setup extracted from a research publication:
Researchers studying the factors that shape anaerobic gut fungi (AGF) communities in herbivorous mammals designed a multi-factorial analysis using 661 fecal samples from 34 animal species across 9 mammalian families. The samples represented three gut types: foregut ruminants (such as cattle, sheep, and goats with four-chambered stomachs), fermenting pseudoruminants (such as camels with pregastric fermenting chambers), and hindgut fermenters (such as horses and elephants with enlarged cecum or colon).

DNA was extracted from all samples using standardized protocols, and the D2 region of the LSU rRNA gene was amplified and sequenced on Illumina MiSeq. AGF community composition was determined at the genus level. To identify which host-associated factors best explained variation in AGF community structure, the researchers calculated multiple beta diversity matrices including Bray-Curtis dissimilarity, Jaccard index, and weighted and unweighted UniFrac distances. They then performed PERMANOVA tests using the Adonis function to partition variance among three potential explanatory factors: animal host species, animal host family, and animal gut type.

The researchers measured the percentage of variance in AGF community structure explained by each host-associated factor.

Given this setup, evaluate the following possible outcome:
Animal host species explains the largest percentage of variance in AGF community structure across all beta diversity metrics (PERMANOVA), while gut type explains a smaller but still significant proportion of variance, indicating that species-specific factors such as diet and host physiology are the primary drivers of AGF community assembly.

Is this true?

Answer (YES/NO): YES